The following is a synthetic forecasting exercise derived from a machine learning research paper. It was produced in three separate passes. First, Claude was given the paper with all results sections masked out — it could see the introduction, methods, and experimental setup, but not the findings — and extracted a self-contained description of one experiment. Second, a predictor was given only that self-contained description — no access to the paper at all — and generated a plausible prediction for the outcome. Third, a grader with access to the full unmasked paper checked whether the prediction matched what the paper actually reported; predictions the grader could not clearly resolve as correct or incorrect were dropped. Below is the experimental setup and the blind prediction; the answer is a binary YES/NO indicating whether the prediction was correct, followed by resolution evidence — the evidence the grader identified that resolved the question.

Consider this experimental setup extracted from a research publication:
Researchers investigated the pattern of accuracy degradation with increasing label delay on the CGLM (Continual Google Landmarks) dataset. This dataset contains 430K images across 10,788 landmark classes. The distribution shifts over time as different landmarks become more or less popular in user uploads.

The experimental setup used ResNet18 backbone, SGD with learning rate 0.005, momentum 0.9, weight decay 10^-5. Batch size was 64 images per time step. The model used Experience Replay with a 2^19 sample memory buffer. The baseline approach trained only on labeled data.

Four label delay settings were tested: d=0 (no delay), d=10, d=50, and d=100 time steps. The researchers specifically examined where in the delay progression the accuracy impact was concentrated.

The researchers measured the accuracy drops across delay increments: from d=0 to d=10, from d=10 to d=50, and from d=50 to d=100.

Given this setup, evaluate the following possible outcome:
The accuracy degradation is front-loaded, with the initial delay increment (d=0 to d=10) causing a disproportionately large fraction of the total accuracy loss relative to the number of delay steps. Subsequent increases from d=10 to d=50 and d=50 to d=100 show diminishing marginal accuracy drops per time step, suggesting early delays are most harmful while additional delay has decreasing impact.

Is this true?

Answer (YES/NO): YES